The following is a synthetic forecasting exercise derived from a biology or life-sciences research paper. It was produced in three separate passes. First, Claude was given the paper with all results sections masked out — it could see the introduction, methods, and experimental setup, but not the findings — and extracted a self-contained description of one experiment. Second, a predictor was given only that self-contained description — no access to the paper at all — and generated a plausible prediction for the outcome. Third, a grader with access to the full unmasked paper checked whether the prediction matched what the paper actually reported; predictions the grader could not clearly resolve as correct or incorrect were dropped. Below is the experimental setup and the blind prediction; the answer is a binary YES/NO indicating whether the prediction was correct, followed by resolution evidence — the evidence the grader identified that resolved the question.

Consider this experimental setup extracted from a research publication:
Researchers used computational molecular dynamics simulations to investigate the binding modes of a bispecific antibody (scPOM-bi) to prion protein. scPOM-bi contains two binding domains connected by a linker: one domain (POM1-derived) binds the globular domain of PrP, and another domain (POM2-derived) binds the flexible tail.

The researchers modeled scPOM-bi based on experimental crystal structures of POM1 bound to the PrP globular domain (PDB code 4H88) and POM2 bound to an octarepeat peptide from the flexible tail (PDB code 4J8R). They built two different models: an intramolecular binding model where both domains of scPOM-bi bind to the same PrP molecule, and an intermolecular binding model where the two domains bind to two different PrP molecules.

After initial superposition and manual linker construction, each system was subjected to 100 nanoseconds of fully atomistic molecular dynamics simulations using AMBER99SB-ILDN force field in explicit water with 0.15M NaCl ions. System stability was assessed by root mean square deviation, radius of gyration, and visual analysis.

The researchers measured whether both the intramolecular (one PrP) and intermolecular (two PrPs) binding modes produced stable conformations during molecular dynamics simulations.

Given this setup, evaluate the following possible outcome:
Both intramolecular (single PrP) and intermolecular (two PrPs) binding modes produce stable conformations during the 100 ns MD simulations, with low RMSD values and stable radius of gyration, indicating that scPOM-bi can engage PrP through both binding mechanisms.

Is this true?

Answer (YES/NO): YES